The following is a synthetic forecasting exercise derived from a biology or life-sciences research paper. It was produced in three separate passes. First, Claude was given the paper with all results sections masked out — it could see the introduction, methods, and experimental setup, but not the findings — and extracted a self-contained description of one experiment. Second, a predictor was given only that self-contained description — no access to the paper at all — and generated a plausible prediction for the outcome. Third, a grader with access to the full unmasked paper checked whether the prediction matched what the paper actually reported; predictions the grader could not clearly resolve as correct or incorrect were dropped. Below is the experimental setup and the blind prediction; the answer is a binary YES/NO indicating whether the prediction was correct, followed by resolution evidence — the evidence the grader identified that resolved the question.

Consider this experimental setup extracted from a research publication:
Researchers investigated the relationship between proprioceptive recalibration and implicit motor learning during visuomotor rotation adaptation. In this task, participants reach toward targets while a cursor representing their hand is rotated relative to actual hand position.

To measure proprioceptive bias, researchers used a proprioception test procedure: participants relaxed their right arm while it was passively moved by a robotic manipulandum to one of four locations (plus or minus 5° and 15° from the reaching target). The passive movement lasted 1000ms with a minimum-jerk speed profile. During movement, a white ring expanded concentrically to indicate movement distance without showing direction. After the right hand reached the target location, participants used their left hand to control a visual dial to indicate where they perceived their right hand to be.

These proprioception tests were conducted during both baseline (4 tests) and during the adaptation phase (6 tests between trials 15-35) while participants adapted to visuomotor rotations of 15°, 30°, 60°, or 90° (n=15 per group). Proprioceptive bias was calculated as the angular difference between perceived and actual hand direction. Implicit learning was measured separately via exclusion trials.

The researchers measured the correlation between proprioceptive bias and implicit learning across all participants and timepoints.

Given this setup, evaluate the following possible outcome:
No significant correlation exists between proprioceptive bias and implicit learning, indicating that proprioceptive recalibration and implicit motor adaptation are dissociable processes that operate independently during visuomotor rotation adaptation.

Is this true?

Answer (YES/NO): NO